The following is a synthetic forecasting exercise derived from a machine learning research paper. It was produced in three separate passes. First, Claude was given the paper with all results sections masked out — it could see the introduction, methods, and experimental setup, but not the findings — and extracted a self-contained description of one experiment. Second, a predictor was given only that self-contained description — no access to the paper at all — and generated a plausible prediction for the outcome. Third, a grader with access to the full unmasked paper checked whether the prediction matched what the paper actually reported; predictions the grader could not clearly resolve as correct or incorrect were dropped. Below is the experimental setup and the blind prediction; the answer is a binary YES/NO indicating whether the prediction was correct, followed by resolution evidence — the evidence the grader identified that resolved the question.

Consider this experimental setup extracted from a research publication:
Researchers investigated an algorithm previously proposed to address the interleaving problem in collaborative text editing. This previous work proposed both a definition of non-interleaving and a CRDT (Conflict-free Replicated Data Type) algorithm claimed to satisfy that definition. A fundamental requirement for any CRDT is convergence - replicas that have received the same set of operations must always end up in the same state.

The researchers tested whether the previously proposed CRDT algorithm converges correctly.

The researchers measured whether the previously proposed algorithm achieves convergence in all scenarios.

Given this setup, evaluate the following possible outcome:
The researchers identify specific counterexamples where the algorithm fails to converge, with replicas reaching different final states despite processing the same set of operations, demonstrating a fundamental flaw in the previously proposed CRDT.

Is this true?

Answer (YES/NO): YES